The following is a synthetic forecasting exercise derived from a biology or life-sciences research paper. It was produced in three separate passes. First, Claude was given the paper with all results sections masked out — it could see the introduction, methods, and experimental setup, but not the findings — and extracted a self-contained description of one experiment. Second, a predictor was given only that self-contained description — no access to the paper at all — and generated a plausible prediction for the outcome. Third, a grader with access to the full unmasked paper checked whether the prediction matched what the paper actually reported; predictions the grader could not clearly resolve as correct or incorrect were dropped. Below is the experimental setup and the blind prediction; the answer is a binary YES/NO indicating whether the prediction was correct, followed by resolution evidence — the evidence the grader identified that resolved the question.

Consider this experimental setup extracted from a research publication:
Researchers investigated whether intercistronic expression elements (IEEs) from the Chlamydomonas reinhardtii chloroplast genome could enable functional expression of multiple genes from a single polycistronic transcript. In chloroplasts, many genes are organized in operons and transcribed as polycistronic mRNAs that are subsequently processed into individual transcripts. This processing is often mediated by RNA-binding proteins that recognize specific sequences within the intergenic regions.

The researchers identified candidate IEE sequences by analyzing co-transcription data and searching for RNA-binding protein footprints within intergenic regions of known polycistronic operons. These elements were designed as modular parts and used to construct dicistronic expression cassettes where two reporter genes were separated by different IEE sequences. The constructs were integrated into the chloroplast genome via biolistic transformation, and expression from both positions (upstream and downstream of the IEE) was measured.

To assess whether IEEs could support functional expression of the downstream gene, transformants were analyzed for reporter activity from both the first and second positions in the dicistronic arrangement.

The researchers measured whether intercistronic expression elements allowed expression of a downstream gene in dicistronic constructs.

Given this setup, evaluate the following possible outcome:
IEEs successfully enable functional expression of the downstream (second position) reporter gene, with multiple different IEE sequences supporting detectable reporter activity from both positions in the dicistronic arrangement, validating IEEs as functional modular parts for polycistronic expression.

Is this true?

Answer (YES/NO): YES